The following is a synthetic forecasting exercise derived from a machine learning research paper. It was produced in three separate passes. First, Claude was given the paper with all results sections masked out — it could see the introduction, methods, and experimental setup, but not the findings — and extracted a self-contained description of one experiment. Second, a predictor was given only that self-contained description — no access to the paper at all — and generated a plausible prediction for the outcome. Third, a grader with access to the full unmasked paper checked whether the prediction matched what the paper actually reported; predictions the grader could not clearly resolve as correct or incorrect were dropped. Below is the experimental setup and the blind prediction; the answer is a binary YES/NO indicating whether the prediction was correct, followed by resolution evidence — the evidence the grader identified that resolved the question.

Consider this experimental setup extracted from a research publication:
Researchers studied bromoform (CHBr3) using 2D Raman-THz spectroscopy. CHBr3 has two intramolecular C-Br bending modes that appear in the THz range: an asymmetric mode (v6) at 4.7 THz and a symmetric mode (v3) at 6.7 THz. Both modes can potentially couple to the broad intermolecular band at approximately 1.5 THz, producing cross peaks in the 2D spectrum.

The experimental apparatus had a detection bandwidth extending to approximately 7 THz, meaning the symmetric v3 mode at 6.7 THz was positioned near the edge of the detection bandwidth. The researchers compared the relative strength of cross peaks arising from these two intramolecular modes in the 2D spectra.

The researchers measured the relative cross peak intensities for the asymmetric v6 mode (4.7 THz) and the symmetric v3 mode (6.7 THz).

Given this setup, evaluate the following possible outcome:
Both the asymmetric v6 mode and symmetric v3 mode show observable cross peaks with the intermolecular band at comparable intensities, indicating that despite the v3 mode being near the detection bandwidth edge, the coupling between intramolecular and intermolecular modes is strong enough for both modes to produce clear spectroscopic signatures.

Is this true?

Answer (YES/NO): NO